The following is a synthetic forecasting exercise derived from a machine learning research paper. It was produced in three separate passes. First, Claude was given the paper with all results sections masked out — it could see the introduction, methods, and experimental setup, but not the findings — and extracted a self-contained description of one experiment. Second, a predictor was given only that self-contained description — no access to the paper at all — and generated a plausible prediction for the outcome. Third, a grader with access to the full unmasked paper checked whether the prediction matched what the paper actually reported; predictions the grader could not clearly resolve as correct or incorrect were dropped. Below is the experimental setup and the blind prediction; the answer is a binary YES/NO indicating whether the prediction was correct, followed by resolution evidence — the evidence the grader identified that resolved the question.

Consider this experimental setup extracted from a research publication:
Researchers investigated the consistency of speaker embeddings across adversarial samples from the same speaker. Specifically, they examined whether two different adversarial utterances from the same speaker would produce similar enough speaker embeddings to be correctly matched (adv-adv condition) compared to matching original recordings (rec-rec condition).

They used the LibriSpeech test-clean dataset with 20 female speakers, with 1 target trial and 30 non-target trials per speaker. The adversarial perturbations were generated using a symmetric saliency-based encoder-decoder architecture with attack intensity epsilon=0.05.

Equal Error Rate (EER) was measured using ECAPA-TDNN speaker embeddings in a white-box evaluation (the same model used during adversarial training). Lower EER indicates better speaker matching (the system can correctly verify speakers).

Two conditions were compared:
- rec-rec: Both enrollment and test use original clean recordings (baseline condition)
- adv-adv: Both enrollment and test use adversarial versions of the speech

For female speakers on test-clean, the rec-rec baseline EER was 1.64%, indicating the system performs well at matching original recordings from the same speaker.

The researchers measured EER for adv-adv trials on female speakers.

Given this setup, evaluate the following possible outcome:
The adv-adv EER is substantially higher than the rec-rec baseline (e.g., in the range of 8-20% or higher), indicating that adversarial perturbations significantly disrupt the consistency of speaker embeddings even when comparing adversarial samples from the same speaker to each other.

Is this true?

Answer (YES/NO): YES